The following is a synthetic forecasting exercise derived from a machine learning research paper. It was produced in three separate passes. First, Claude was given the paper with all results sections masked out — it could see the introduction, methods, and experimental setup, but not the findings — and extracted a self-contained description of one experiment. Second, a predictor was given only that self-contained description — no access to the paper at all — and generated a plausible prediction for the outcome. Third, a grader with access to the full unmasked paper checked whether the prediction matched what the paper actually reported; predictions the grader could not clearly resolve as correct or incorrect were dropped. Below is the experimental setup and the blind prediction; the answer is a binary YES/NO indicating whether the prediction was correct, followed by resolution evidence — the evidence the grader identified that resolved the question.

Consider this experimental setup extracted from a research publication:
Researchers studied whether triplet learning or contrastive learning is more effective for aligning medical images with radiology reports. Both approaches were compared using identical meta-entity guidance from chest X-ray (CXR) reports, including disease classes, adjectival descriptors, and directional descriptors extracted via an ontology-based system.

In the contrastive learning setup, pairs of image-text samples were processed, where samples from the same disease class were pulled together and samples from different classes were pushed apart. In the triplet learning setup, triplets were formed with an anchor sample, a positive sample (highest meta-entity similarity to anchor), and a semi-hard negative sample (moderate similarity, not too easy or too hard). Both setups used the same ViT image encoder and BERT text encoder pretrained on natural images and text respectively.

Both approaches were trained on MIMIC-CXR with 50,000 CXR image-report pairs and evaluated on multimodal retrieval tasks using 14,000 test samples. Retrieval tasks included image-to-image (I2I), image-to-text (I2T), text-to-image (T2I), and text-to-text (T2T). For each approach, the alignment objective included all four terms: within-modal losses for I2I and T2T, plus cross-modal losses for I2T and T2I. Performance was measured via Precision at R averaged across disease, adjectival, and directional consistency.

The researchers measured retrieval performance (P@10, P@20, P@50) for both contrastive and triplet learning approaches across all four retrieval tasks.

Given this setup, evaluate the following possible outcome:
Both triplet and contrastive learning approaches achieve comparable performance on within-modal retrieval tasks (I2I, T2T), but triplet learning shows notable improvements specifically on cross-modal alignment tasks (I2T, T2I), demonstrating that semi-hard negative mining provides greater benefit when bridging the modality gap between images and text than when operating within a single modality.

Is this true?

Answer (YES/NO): NO